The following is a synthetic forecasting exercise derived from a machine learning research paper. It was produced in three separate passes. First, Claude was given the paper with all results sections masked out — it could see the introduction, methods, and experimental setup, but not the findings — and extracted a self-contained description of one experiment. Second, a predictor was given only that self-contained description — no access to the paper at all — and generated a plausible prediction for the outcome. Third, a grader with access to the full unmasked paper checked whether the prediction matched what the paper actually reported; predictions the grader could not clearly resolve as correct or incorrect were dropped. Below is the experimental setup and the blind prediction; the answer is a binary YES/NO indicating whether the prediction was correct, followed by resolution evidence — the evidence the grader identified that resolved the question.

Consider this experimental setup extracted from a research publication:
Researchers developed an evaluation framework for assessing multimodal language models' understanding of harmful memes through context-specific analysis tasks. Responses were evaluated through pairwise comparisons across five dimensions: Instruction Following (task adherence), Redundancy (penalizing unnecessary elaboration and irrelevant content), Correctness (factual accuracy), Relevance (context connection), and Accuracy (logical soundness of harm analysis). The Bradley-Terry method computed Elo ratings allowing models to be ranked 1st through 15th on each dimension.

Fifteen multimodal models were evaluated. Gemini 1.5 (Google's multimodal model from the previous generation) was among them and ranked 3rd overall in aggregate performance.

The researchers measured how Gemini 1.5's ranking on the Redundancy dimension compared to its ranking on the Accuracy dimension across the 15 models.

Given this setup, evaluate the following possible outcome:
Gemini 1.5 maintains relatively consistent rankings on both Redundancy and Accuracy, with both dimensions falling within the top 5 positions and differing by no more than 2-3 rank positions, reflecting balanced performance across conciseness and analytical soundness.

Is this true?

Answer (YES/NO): YES